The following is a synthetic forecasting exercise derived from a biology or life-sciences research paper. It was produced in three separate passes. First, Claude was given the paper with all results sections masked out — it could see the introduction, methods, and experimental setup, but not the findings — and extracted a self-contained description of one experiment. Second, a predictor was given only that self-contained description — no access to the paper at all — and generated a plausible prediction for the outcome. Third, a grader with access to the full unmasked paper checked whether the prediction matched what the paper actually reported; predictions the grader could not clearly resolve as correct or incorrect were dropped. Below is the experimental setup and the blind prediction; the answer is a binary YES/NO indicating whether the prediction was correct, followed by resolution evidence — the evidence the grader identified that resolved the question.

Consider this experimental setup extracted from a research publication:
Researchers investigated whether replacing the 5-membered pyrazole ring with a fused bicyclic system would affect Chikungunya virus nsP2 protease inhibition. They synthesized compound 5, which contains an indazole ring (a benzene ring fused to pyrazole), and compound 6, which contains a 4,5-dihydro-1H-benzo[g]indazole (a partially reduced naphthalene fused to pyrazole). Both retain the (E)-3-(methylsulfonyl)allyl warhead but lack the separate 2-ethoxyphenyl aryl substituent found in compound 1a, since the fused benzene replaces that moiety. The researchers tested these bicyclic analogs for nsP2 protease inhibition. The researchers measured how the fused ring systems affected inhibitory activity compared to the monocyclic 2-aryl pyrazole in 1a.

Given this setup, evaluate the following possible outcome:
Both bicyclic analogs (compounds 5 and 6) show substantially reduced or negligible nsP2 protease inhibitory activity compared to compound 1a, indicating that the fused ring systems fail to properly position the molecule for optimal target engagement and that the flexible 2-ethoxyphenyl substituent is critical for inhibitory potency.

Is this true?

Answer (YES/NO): NO